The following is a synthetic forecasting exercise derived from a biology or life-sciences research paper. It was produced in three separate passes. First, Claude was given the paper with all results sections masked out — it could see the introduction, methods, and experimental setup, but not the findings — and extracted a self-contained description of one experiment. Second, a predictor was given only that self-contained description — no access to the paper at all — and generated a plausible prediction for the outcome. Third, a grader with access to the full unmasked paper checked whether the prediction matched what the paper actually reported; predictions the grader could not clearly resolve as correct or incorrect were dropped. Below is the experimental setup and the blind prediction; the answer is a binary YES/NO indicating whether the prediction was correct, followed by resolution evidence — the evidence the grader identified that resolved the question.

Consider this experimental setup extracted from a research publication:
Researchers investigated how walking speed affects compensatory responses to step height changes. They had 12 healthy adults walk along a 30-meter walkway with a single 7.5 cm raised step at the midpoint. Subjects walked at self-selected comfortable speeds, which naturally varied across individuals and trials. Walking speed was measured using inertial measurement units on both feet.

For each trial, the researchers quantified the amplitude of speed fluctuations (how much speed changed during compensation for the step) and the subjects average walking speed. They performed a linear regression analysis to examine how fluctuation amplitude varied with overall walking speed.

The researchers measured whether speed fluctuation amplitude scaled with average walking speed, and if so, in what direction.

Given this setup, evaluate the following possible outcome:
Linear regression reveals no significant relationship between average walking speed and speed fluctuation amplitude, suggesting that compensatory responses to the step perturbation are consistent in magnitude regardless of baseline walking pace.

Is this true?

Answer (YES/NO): NO